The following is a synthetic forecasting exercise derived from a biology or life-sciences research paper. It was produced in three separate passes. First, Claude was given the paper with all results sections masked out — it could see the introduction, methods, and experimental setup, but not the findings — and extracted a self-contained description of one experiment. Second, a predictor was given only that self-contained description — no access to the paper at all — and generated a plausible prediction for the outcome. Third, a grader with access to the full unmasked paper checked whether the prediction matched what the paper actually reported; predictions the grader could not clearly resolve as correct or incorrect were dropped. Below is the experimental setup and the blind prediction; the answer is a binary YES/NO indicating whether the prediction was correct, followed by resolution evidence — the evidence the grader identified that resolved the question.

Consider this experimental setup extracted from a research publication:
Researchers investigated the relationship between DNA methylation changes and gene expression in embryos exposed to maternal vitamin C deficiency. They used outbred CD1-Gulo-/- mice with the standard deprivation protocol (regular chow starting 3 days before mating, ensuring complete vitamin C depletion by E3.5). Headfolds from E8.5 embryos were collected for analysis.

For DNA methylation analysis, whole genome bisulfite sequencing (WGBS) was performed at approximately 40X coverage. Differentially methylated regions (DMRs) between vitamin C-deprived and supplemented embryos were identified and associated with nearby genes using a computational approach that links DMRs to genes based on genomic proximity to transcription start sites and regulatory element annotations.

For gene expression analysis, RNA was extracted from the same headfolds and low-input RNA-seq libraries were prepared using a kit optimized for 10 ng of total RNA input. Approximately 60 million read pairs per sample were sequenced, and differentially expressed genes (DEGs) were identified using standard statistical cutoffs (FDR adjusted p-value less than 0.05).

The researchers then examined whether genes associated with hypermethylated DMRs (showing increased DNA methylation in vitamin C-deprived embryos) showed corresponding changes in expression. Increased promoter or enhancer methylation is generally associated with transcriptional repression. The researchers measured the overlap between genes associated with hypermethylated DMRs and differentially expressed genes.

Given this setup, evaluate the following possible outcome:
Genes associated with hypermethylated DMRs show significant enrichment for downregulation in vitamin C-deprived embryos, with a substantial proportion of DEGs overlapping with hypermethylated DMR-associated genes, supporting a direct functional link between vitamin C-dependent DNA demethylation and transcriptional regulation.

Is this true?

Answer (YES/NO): NO